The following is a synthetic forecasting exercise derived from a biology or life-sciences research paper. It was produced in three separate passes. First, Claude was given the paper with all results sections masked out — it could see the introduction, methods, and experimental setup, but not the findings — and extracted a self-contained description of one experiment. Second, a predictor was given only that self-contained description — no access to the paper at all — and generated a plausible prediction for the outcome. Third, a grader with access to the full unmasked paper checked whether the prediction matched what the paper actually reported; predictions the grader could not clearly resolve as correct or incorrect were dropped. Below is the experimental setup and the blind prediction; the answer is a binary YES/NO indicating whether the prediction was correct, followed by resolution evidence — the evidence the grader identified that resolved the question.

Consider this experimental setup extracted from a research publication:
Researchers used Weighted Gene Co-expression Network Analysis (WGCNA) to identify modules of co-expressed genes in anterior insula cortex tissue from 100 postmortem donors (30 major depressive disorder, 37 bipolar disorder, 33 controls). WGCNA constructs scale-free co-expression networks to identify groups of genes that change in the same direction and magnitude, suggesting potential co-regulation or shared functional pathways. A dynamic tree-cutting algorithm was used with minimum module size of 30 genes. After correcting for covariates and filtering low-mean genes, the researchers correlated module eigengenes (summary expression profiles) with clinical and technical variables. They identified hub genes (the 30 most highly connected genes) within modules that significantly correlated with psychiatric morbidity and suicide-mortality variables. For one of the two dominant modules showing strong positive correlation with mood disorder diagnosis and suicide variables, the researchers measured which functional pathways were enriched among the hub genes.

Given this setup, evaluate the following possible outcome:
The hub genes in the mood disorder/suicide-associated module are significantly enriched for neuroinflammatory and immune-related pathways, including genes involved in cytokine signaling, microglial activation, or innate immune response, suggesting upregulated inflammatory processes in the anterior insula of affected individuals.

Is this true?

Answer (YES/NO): NO